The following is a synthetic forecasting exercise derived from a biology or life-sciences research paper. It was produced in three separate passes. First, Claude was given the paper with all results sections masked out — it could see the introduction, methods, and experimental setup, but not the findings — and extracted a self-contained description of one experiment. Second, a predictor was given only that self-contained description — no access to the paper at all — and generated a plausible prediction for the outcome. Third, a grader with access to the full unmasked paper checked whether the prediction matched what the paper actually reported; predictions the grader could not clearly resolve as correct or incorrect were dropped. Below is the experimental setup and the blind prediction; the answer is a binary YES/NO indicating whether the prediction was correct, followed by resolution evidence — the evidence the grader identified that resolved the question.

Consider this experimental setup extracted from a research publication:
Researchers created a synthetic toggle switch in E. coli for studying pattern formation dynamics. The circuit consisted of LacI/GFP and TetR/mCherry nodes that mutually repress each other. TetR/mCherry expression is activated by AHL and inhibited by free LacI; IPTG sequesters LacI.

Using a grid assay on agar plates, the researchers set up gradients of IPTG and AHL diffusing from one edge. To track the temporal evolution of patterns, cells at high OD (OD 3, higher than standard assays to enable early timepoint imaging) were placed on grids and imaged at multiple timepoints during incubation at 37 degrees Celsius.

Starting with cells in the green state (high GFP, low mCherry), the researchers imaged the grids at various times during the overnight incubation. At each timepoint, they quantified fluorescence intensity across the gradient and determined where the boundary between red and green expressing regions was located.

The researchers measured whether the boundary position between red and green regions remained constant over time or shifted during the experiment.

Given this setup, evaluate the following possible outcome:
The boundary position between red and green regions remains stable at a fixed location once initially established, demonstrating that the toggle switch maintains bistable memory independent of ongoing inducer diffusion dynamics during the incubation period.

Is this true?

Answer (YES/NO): NO